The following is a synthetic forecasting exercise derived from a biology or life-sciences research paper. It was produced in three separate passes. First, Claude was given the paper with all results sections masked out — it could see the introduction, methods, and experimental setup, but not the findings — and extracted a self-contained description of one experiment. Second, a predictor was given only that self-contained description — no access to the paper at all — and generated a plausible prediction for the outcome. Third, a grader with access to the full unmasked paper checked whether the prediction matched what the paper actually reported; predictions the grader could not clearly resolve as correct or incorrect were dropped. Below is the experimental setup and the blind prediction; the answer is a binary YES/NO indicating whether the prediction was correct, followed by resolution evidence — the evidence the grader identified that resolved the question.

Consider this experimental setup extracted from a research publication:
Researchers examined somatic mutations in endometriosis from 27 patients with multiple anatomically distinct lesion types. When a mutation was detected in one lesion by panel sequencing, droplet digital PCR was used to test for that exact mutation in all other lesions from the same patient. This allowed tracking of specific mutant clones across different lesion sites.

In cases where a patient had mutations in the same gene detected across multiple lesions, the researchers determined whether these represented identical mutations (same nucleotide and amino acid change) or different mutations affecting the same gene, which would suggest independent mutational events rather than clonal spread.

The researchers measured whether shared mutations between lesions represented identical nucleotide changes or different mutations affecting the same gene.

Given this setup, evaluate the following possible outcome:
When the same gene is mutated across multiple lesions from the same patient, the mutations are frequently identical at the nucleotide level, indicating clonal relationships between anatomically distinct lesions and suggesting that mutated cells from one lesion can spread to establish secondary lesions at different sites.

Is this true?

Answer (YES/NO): YES